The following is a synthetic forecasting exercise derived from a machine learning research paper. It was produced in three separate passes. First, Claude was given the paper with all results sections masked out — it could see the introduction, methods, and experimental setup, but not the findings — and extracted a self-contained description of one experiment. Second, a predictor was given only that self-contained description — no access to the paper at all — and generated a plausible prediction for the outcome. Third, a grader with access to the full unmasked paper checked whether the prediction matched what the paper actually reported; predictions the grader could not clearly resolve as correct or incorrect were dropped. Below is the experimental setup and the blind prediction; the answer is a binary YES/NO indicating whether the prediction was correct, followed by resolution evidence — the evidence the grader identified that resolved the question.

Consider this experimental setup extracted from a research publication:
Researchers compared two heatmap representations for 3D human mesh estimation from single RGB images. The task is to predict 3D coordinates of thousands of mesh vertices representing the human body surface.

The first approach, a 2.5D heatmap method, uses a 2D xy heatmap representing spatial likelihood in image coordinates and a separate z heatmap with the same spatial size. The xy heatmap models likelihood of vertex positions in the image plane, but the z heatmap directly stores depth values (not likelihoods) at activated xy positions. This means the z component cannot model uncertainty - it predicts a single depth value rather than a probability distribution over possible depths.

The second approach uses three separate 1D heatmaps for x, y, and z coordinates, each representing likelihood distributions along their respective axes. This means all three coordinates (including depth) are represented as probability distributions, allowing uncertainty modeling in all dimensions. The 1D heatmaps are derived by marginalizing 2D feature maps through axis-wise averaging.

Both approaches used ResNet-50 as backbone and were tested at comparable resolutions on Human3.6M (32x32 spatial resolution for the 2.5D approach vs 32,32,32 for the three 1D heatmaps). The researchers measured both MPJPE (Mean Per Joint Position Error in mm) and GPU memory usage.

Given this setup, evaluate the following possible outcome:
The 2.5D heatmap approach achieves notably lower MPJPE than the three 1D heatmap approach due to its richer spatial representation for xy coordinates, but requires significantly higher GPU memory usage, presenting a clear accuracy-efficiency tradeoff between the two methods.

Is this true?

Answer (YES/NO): NO